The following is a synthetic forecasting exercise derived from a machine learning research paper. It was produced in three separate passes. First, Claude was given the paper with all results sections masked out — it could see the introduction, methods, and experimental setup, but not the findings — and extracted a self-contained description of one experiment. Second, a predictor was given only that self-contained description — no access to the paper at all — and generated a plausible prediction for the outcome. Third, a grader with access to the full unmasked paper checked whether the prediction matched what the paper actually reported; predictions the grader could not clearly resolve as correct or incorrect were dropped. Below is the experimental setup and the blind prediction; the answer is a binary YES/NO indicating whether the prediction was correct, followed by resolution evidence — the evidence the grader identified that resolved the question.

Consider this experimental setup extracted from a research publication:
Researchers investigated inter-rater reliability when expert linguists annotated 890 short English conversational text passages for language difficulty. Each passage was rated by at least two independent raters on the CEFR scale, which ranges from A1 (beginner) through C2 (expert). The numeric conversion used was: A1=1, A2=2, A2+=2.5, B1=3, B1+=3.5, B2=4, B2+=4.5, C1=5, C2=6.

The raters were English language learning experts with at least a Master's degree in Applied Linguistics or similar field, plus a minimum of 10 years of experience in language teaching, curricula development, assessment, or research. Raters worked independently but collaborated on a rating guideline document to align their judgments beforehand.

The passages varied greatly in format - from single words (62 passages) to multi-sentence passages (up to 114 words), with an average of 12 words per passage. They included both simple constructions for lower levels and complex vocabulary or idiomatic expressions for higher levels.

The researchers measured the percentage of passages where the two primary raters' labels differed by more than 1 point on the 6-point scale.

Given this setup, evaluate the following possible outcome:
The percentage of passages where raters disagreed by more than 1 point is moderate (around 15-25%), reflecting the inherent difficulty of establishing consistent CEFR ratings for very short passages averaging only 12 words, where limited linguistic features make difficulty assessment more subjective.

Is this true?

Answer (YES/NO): NO